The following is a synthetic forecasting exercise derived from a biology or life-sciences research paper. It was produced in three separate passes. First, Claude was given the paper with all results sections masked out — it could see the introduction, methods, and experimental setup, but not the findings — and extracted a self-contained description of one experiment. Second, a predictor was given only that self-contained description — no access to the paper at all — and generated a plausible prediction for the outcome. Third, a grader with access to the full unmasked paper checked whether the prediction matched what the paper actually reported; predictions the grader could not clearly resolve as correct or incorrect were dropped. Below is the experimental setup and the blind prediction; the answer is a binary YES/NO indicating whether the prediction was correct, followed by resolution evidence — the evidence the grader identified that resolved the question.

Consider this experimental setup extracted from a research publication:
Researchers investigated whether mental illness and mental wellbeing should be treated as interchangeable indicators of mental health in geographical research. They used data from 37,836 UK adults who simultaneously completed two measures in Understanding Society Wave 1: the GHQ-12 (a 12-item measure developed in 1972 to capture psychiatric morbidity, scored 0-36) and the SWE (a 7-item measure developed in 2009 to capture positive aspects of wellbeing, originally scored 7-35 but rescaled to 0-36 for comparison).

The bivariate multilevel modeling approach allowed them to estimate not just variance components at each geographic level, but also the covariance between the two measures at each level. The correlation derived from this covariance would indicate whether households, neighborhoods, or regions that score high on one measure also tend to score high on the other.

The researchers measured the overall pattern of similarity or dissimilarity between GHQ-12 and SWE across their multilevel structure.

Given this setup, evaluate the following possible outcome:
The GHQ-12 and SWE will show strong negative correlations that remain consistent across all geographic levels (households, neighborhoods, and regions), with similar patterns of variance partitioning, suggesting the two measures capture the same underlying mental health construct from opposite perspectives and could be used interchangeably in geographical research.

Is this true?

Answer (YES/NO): NO